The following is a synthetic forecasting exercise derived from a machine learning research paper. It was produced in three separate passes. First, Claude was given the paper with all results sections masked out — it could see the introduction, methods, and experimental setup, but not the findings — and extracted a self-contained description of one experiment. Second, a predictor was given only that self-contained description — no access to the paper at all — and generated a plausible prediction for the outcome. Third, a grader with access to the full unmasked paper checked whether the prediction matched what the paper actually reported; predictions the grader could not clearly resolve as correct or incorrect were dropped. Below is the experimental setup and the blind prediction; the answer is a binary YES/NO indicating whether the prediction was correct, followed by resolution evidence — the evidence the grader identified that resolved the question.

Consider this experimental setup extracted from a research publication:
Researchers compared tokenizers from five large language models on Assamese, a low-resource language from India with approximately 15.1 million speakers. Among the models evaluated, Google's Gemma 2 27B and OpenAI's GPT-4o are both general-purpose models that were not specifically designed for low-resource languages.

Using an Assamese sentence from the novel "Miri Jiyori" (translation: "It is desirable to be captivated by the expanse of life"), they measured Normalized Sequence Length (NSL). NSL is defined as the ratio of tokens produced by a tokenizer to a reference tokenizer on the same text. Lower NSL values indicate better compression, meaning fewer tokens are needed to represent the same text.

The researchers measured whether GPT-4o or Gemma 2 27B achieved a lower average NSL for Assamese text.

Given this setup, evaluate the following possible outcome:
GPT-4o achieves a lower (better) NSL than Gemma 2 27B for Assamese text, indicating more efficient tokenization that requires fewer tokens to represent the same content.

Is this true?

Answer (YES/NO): YES